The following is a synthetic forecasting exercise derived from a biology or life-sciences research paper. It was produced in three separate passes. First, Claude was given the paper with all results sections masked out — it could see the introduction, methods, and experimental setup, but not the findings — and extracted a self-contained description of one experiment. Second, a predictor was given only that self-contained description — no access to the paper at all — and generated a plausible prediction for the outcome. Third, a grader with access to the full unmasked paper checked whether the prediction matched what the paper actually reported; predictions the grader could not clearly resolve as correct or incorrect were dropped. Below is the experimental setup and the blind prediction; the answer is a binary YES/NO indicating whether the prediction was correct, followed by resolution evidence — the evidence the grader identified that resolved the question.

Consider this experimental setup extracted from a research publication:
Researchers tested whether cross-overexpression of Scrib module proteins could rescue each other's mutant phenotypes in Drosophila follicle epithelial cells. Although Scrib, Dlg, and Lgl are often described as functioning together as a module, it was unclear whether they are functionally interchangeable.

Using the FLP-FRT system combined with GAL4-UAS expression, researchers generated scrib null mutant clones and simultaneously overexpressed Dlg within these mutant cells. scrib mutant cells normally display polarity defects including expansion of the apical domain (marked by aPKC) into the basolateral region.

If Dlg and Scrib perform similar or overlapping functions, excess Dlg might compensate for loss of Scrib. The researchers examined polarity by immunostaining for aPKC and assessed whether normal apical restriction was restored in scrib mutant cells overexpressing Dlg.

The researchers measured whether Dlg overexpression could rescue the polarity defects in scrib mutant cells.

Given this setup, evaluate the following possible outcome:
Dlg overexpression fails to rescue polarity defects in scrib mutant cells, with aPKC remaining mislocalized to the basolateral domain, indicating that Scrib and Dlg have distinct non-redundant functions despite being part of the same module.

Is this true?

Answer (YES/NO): YES